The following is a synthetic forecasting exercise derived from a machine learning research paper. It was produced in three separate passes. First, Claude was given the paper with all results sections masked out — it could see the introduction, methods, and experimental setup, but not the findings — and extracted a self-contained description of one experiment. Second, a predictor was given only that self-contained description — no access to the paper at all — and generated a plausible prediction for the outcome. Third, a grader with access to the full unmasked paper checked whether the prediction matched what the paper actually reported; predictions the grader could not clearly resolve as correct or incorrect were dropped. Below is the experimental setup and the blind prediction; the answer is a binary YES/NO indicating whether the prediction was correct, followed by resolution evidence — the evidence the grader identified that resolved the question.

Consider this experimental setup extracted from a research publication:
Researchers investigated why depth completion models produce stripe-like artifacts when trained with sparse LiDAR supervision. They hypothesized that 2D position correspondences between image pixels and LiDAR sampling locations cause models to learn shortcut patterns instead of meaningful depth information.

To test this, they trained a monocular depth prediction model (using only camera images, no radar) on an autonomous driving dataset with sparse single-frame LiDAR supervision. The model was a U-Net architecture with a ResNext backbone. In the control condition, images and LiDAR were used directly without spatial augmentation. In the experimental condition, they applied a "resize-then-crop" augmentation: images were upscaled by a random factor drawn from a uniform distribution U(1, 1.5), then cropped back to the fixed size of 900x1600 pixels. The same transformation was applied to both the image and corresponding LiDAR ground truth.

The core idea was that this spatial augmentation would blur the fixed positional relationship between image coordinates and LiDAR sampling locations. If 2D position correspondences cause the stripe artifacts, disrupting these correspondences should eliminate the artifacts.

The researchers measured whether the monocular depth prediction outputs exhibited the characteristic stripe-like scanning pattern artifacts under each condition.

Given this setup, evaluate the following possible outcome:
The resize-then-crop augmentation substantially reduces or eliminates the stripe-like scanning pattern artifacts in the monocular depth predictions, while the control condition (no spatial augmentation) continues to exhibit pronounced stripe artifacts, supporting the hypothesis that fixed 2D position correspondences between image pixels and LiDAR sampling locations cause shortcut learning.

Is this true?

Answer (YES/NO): YES